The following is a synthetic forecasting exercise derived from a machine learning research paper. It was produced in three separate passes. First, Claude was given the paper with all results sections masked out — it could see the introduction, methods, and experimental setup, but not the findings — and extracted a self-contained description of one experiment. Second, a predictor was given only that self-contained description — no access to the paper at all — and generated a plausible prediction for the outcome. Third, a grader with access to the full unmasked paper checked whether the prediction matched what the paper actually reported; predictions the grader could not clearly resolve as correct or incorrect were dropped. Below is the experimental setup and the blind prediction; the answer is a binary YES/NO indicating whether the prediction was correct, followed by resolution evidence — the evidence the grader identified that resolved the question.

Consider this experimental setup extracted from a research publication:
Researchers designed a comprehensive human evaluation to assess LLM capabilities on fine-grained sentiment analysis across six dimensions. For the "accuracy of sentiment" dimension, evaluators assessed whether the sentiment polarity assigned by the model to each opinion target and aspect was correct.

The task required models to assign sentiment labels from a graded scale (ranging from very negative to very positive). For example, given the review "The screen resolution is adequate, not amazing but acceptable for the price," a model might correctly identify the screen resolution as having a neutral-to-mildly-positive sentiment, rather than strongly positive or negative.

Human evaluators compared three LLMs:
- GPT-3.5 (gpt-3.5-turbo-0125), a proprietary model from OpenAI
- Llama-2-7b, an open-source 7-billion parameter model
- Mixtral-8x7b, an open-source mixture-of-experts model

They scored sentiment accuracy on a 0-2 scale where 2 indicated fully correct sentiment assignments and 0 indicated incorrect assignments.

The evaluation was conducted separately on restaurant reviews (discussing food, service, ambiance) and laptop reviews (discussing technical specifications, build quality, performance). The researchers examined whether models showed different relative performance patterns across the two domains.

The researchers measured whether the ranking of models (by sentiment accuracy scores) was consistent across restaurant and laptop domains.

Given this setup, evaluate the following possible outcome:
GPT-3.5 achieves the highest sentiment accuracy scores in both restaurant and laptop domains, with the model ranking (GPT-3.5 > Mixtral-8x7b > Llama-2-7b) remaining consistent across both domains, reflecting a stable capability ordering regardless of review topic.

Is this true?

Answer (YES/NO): NO